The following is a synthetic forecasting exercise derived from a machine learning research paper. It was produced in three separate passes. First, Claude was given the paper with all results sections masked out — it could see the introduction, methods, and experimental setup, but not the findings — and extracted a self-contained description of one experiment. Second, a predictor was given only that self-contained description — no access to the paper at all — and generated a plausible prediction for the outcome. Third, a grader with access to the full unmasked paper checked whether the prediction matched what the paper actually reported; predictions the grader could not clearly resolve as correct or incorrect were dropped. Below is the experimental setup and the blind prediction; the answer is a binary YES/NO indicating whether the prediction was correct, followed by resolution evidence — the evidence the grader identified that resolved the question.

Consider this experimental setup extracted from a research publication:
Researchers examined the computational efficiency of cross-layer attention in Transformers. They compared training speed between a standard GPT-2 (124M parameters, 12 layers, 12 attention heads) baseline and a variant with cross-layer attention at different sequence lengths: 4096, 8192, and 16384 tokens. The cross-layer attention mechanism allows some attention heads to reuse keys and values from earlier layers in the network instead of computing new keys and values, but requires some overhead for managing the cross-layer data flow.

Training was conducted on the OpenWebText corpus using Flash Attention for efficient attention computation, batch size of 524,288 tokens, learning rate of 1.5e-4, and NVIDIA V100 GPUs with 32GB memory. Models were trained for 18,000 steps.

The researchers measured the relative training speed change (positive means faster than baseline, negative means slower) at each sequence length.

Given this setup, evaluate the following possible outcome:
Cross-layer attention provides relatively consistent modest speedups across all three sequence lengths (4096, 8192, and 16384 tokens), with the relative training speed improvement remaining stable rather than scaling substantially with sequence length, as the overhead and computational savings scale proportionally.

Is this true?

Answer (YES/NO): NO